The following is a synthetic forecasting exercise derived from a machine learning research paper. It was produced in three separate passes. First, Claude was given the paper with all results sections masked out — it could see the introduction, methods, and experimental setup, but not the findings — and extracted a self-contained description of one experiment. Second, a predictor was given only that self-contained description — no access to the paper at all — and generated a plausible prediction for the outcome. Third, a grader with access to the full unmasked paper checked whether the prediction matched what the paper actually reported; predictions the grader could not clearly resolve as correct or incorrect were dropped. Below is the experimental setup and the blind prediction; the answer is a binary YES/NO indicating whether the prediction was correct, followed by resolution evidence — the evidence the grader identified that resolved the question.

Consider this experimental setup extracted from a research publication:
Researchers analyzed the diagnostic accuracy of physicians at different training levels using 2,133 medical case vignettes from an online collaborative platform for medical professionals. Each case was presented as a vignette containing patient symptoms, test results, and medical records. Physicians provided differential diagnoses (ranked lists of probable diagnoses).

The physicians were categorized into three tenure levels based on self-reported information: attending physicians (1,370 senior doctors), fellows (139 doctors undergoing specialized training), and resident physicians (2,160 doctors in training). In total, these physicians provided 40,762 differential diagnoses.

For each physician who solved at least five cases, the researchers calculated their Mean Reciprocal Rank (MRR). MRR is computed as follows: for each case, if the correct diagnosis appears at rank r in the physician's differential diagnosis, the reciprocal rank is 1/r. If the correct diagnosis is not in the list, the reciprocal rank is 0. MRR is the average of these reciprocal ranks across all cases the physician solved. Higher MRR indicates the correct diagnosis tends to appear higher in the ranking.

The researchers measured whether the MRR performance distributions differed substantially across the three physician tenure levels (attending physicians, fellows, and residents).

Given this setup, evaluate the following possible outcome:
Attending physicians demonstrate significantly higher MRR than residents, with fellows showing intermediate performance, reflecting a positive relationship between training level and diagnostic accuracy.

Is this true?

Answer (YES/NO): NO